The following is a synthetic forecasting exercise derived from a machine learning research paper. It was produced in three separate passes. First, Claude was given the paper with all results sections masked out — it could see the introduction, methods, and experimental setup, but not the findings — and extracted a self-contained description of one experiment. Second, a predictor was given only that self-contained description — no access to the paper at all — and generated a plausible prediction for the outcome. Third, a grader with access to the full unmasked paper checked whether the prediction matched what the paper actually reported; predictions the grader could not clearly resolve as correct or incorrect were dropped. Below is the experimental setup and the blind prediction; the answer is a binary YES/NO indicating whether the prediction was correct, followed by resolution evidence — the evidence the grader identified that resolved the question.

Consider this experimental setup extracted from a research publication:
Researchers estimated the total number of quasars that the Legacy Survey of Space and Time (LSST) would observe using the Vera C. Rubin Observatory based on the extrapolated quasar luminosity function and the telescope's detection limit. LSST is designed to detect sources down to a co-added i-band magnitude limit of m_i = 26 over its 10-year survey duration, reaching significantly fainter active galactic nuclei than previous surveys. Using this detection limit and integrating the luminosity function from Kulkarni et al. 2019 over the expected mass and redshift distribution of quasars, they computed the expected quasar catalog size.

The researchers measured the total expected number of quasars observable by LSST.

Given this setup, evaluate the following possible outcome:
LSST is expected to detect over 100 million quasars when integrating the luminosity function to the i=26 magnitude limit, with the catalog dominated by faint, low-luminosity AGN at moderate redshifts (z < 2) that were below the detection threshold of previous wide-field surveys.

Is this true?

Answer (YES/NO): NO